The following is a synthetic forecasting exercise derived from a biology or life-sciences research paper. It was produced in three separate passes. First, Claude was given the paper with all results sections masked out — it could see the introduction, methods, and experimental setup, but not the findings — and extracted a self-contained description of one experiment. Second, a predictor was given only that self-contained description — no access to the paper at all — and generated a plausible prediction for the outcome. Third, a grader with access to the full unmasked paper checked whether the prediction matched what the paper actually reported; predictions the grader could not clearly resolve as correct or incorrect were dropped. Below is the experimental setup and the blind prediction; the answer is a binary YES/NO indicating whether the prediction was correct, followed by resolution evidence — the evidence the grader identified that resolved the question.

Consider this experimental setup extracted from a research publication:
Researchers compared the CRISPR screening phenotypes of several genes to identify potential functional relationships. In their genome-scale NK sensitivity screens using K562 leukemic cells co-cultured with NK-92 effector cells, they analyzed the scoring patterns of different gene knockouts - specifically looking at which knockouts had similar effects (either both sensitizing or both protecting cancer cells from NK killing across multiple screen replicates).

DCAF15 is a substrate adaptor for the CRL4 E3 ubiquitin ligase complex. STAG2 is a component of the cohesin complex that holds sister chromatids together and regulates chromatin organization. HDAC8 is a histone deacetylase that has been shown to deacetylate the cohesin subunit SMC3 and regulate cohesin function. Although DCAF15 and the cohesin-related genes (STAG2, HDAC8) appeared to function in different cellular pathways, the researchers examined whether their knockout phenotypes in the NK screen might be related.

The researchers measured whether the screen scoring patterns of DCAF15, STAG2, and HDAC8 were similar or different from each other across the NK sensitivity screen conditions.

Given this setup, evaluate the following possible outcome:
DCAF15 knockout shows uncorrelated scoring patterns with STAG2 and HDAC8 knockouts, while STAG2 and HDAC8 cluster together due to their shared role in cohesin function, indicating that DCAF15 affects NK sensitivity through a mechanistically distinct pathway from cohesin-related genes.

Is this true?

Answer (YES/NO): NO